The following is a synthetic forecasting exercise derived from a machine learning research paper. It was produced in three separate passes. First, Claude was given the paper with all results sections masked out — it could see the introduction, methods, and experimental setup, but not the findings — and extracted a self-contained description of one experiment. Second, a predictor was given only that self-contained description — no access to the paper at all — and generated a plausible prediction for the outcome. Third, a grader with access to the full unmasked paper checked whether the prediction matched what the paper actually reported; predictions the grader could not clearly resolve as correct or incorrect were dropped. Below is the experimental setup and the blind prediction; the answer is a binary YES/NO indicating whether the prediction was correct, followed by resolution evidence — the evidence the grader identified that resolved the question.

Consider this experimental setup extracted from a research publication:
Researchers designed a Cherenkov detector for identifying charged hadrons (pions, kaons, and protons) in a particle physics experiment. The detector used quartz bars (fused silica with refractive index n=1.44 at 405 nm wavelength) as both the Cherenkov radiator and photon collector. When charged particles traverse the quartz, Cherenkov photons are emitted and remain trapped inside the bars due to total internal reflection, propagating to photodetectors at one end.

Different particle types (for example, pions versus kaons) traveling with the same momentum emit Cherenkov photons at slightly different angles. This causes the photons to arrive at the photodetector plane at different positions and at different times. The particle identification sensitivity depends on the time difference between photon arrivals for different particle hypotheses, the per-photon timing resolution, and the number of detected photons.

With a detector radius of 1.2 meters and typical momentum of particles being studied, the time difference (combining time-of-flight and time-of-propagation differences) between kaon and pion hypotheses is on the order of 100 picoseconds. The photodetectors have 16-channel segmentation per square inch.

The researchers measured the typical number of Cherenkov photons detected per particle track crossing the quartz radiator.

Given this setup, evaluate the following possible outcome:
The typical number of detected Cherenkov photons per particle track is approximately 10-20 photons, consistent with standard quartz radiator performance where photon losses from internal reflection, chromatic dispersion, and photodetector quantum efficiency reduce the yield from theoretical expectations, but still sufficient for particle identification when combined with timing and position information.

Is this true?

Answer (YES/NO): NO